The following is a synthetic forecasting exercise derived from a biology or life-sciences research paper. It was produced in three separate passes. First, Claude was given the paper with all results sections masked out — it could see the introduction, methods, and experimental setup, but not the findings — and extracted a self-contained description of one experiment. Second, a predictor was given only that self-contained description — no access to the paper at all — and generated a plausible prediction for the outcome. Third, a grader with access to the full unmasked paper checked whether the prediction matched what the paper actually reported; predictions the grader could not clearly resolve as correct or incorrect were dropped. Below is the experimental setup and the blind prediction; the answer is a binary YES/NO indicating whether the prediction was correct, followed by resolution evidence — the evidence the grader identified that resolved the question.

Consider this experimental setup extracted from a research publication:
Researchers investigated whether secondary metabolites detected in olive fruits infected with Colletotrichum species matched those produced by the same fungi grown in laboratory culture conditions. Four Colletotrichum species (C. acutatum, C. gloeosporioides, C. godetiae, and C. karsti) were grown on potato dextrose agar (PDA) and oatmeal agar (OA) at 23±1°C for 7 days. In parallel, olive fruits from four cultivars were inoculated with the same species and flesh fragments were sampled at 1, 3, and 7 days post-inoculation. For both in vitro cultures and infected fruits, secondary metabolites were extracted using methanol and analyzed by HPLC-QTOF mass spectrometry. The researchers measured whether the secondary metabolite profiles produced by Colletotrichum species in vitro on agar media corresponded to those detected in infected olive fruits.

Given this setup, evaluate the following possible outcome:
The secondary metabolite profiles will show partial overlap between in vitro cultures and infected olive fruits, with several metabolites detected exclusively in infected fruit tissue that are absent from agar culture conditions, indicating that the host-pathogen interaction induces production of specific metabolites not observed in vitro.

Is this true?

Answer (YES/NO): YES